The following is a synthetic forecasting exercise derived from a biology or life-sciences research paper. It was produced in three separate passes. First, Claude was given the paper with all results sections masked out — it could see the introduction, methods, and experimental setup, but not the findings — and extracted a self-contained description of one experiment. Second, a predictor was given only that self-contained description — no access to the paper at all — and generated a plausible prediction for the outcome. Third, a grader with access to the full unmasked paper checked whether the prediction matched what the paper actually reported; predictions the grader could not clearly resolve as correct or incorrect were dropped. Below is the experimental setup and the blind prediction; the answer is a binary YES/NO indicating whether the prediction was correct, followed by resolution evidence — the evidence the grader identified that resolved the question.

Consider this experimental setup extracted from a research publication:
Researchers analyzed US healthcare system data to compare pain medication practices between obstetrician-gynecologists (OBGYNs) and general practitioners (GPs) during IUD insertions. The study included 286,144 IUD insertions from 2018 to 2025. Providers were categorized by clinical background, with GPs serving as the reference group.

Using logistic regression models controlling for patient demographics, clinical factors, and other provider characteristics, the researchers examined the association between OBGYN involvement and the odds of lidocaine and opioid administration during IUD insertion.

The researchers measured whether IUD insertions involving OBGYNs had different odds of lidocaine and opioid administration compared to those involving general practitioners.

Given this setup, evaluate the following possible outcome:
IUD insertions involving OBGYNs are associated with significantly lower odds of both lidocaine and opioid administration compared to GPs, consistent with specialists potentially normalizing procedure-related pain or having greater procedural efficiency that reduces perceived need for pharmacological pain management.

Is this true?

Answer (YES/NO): NO